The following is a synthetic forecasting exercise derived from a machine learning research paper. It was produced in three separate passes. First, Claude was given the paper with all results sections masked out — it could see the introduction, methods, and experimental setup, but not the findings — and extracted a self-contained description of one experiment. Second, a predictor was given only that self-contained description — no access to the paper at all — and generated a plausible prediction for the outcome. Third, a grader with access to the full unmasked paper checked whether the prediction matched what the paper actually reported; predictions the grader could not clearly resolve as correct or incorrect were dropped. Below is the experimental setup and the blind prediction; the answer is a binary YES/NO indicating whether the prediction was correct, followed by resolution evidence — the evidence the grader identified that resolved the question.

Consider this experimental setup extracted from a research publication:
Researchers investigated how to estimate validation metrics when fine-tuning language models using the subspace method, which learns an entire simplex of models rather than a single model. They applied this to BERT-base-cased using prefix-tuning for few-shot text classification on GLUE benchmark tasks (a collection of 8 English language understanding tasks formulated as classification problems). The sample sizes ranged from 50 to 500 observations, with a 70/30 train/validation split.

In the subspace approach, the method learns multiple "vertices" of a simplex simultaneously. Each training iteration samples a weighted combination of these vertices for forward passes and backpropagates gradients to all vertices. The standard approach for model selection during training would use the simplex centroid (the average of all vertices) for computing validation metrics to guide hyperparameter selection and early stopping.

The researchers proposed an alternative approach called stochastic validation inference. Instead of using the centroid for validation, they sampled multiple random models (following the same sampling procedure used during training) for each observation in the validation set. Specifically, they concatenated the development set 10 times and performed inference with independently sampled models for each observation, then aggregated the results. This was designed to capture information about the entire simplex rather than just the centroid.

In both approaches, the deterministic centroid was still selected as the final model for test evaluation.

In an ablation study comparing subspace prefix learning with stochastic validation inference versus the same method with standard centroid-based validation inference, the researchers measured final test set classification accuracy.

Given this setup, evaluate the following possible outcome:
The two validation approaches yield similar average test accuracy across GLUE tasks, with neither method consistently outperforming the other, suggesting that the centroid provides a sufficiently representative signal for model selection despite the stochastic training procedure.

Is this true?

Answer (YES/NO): NO